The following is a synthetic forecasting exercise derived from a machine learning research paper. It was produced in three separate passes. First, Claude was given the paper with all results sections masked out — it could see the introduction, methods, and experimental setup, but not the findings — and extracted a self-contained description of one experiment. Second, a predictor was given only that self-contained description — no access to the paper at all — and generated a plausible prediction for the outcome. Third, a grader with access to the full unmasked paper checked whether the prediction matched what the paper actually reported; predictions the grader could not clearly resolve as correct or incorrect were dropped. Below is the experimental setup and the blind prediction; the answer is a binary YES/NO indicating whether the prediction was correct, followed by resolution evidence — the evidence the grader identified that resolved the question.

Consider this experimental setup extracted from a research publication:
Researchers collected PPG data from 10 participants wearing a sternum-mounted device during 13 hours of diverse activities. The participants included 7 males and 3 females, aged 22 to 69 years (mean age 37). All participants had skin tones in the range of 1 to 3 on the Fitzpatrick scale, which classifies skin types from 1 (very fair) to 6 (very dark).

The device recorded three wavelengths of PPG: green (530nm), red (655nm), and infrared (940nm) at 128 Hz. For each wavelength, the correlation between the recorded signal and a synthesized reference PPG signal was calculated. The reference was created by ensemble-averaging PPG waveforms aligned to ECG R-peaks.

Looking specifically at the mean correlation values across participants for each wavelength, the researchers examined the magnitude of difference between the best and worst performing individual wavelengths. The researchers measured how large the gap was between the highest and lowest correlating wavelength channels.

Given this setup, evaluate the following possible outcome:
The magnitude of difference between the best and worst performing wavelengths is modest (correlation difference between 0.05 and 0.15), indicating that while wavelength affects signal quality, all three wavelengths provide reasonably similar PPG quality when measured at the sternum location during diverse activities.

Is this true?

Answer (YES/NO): NO